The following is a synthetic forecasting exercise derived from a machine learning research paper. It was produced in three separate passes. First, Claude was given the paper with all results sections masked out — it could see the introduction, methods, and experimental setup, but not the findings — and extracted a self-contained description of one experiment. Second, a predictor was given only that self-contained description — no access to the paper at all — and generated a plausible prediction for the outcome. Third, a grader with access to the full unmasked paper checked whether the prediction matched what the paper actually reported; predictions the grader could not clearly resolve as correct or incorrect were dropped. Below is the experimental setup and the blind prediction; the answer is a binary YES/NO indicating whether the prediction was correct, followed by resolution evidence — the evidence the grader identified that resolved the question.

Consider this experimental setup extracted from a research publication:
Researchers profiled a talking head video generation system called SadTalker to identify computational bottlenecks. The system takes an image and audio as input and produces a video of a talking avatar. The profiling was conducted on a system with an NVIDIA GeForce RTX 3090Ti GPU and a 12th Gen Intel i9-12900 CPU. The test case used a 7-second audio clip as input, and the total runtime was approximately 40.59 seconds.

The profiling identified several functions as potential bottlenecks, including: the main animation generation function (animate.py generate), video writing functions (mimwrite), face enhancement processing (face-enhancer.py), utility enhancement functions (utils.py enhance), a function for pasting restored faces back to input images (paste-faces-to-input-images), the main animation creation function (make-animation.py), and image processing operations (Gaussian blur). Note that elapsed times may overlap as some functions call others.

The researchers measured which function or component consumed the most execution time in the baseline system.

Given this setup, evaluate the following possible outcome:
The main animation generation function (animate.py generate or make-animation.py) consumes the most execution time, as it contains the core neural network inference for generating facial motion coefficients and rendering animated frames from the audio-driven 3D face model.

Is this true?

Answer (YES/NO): YES